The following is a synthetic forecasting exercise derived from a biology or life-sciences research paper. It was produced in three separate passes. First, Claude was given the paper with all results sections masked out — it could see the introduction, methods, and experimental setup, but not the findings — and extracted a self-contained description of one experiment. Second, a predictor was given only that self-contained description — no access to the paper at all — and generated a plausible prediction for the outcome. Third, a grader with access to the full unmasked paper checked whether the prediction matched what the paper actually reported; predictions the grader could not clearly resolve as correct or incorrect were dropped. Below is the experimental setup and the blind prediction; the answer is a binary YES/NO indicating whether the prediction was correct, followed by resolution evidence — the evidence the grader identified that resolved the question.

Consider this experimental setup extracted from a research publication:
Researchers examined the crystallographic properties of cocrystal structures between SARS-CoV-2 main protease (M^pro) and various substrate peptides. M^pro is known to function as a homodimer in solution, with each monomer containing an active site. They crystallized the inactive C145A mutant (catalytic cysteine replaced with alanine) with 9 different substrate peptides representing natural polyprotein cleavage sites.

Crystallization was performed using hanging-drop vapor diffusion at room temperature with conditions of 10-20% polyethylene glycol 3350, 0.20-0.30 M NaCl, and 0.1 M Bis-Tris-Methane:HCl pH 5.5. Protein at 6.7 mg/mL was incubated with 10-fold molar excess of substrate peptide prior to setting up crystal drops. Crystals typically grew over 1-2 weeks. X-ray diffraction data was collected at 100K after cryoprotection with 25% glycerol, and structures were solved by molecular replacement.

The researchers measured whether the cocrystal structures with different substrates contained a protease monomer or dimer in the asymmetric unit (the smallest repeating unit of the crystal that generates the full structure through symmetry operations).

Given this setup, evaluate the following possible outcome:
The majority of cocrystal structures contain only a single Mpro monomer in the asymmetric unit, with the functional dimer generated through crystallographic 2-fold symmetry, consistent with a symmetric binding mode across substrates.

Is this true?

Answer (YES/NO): NO